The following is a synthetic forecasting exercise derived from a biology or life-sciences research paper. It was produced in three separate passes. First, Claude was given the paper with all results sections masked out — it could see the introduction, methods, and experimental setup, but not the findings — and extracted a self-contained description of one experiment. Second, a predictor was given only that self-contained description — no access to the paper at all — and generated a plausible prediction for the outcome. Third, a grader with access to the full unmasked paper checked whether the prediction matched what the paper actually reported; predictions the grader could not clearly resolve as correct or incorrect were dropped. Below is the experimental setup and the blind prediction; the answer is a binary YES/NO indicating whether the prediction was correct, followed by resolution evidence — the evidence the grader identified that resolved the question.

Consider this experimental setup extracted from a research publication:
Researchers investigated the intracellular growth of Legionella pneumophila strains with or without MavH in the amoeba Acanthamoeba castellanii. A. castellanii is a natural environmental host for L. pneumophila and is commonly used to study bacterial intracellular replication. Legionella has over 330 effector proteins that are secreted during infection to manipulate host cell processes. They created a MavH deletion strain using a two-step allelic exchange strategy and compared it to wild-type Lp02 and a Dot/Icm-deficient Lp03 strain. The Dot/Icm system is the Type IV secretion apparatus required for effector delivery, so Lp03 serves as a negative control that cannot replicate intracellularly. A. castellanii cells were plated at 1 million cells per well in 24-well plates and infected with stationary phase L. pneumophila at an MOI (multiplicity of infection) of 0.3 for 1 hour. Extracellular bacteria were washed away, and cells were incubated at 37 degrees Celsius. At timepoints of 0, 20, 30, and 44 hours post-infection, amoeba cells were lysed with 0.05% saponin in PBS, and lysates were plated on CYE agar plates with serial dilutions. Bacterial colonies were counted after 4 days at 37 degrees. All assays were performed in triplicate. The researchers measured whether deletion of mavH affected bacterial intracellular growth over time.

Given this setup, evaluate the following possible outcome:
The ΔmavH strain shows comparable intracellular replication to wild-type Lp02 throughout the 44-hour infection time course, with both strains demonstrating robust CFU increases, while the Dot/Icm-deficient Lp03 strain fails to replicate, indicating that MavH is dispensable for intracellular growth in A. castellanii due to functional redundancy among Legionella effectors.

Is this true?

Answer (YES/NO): YES